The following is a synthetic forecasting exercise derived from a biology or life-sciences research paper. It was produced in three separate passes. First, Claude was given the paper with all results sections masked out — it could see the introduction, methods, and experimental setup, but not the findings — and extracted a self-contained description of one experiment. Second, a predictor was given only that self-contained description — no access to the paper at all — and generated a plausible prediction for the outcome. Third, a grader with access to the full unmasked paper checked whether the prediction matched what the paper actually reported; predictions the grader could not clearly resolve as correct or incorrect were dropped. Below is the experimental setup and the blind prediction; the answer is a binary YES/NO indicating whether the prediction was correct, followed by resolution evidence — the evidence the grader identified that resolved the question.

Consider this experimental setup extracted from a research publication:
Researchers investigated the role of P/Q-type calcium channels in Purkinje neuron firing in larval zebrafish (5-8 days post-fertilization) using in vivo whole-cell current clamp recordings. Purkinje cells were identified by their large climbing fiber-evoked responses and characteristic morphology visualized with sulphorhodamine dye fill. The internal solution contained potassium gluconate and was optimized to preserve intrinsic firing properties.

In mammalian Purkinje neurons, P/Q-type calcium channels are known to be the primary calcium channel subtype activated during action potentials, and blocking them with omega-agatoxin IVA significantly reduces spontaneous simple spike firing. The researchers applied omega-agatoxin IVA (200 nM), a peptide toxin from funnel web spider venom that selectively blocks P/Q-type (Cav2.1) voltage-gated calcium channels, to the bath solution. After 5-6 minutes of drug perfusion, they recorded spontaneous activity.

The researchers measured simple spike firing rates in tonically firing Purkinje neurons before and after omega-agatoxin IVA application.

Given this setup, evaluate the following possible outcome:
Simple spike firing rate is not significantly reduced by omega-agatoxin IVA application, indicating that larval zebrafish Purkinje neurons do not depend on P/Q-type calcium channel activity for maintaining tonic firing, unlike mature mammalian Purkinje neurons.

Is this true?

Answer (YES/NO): YES